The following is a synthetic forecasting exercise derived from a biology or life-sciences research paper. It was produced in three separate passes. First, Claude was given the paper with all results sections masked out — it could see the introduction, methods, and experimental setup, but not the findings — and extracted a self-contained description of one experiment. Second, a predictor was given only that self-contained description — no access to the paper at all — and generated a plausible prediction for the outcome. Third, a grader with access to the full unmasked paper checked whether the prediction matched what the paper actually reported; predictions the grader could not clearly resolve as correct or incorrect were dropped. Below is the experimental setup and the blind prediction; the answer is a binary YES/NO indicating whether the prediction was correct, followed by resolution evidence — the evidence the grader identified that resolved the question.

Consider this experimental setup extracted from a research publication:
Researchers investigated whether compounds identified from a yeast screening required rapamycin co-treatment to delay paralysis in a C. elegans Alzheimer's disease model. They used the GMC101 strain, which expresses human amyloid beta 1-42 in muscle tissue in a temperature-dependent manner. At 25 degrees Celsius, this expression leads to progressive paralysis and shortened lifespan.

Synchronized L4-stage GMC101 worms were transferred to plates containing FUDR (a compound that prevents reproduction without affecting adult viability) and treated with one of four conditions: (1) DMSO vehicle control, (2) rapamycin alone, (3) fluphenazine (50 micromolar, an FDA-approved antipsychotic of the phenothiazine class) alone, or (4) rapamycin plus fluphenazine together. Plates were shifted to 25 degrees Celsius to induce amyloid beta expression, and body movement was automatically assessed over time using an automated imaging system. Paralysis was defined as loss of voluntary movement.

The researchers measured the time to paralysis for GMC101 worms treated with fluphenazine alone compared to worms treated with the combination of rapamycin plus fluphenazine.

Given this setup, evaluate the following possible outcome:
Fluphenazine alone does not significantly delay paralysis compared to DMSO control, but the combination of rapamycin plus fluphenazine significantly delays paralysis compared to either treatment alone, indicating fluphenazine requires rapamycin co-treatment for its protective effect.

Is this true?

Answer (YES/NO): NO